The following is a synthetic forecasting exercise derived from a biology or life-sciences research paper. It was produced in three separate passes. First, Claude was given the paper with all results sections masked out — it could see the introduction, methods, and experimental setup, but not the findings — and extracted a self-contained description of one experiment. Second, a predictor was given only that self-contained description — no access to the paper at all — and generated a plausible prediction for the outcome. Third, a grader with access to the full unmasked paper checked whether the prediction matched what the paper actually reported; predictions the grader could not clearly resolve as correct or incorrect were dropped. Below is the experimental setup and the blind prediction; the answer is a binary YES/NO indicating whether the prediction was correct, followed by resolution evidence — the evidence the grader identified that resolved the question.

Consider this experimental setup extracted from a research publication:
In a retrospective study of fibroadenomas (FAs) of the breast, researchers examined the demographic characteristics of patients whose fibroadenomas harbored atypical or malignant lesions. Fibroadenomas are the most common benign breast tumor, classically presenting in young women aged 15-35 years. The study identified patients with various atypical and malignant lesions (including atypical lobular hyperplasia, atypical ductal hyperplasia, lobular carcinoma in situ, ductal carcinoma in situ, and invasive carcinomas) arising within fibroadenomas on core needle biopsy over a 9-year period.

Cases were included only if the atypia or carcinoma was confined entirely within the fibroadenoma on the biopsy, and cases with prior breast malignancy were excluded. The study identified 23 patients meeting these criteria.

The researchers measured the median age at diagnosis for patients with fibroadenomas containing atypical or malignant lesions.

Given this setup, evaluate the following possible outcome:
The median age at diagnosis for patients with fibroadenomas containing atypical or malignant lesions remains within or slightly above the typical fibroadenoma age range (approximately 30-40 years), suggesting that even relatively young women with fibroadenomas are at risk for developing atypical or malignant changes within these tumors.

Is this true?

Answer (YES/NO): NO